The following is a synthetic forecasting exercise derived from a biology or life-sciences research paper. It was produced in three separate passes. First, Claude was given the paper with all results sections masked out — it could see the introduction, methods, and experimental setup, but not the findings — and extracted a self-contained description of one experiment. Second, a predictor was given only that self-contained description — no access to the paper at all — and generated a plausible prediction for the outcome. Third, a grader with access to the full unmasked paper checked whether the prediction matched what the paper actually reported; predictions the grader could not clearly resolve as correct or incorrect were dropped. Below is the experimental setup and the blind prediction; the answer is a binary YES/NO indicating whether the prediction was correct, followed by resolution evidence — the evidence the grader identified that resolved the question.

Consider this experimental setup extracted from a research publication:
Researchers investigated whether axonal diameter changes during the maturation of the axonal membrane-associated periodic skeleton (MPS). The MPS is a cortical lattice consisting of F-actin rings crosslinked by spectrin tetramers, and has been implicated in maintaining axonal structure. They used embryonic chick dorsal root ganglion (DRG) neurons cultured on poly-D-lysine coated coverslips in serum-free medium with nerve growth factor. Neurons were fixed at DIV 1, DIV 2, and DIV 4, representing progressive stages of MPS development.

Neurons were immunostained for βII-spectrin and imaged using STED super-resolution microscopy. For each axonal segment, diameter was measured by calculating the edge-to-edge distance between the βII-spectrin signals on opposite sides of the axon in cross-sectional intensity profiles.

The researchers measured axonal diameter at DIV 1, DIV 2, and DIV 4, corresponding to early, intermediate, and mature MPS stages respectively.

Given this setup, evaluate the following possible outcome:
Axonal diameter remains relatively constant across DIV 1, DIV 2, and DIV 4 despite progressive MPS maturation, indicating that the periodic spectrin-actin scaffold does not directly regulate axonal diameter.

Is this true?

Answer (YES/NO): NO